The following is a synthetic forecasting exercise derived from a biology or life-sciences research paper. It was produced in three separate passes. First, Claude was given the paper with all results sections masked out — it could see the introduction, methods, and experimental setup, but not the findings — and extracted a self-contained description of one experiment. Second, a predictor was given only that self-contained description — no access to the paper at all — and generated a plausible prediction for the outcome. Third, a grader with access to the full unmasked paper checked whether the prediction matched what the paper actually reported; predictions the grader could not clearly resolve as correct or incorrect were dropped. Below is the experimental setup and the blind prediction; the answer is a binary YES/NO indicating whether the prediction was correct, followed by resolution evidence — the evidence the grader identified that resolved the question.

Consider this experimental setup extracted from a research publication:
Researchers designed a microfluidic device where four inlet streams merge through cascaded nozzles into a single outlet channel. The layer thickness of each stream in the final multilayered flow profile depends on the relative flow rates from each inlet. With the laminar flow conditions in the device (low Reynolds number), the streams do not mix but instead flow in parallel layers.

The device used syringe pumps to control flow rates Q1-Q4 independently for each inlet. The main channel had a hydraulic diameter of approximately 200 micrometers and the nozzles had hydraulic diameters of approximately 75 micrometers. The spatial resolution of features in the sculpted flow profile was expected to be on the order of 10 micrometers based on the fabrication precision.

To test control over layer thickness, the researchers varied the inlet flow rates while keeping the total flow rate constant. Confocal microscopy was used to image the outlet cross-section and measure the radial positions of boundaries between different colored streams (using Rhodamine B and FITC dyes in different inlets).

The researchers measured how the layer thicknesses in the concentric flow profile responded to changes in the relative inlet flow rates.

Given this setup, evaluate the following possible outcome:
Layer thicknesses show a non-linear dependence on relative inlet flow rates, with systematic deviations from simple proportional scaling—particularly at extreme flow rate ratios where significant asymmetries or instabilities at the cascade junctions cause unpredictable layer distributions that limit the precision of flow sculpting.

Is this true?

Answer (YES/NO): NO